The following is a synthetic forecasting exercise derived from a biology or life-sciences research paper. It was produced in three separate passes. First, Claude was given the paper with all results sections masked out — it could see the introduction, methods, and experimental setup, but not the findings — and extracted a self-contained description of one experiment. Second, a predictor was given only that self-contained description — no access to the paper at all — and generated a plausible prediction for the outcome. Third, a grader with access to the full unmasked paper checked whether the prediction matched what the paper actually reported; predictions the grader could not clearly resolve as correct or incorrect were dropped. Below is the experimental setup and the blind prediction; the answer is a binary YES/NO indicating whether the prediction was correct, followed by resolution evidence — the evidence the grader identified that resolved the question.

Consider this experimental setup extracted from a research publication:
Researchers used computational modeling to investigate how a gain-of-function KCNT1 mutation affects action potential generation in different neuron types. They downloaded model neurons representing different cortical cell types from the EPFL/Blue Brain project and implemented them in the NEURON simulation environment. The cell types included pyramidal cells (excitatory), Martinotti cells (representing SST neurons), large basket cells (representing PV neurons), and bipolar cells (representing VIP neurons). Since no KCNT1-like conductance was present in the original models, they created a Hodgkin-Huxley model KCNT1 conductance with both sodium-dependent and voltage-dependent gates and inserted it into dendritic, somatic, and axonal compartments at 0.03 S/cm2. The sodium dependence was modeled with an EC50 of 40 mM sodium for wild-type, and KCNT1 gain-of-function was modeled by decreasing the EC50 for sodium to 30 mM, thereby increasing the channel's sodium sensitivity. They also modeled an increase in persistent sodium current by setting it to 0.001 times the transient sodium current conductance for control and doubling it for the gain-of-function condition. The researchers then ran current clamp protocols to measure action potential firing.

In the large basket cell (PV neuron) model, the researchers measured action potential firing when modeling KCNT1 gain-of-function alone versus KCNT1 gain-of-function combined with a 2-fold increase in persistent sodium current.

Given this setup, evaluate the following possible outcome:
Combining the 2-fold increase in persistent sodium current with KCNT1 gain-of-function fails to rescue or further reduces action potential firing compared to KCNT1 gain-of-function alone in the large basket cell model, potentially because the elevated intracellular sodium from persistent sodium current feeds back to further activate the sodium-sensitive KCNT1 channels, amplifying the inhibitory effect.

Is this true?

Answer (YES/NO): NO